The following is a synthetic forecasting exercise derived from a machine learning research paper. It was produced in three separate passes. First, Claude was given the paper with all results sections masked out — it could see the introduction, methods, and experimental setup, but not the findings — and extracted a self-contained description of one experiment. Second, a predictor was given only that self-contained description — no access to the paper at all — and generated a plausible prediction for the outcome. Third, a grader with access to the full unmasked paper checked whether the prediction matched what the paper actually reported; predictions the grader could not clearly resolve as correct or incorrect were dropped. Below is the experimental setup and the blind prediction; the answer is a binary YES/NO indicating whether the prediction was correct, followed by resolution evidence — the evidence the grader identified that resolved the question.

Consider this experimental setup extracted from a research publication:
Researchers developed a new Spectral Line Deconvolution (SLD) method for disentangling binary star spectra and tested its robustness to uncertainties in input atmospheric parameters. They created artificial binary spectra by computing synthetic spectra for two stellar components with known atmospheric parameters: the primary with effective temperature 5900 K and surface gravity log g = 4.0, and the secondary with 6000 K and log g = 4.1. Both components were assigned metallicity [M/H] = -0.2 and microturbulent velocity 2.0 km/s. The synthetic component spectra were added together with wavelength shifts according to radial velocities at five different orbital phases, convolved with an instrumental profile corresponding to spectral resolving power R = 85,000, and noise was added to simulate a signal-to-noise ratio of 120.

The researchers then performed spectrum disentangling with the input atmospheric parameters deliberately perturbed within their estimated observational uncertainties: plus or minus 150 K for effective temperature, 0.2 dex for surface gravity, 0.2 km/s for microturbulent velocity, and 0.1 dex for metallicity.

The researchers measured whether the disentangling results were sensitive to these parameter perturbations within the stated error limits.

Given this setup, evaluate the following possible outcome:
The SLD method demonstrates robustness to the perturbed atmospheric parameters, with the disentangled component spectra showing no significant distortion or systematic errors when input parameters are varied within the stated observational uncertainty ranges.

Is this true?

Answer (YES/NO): YES